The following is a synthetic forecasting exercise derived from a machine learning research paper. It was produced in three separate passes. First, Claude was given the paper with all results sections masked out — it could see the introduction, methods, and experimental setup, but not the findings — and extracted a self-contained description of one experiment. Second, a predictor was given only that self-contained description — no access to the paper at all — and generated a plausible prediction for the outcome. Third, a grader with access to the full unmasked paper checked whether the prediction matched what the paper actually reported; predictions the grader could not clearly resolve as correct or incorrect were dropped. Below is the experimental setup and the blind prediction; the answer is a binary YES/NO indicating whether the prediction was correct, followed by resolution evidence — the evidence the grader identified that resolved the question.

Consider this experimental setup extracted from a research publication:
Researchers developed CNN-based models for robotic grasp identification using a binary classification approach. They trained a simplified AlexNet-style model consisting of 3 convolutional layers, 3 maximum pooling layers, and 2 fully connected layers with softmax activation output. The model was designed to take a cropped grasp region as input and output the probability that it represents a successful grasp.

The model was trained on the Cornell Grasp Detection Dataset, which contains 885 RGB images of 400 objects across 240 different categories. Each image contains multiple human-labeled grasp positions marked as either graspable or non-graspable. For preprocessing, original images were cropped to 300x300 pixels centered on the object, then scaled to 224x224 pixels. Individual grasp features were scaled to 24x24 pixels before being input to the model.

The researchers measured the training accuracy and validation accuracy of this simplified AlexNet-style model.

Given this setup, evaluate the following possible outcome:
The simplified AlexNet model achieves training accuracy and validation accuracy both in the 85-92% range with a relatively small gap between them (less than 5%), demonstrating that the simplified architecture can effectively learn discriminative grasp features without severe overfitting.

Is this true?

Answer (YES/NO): NO